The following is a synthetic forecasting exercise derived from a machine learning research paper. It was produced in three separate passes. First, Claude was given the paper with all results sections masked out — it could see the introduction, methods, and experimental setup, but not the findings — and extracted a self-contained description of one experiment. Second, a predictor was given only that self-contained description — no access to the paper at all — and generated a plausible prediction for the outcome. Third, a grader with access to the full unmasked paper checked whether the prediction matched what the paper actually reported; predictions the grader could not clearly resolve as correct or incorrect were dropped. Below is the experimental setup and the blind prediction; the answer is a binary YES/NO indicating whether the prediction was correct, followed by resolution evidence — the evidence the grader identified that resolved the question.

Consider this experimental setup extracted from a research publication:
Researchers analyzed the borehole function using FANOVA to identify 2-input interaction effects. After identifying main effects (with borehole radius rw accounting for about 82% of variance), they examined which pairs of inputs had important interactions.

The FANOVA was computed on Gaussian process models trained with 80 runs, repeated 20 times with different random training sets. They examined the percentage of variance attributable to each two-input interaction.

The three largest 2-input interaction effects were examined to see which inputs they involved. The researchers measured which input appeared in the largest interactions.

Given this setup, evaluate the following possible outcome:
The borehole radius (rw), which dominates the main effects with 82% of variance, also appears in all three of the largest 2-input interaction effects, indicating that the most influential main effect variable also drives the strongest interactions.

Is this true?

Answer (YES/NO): YES